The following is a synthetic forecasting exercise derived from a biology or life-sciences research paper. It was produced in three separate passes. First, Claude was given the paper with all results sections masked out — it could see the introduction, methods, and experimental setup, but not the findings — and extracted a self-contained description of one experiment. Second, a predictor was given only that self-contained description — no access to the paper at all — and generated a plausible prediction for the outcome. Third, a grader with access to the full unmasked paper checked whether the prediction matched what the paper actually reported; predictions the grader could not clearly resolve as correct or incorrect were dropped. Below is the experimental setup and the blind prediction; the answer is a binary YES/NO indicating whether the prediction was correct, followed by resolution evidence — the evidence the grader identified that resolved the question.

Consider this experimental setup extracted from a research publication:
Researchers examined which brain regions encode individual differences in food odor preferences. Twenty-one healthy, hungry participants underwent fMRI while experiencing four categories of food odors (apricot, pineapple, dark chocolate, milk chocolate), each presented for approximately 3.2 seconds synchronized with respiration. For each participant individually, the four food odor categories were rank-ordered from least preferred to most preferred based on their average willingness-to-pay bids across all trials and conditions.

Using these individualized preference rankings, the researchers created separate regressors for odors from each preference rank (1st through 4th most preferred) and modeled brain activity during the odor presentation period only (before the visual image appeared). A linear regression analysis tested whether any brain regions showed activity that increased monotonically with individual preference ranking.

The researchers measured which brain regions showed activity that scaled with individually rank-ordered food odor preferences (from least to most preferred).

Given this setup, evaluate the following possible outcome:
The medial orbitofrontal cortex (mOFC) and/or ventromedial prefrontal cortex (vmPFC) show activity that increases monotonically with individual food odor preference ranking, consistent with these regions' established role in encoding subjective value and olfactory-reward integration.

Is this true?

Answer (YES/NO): NO